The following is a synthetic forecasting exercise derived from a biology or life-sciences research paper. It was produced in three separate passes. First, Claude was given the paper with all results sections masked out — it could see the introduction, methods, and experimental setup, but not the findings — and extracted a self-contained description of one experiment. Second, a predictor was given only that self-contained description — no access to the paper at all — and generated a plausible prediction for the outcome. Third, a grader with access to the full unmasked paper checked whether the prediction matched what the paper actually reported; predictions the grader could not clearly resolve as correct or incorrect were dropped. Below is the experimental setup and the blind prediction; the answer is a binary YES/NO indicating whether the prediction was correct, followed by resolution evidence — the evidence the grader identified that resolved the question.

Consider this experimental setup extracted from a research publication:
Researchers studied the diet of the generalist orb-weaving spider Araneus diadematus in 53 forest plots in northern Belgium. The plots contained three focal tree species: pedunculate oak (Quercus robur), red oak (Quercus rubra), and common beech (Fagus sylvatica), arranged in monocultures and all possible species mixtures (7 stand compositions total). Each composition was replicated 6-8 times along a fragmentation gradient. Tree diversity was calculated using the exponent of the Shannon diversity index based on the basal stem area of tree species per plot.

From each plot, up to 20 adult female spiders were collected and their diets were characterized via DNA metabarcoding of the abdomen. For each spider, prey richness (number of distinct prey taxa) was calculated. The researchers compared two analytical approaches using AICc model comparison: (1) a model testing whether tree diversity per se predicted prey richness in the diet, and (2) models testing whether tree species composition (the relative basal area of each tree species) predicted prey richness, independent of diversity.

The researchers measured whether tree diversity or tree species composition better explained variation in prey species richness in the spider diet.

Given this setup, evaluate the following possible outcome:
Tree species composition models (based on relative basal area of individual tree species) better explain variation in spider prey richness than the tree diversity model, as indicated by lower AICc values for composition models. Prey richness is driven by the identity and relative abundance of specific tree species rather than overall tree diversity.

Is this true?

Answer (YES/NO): NO